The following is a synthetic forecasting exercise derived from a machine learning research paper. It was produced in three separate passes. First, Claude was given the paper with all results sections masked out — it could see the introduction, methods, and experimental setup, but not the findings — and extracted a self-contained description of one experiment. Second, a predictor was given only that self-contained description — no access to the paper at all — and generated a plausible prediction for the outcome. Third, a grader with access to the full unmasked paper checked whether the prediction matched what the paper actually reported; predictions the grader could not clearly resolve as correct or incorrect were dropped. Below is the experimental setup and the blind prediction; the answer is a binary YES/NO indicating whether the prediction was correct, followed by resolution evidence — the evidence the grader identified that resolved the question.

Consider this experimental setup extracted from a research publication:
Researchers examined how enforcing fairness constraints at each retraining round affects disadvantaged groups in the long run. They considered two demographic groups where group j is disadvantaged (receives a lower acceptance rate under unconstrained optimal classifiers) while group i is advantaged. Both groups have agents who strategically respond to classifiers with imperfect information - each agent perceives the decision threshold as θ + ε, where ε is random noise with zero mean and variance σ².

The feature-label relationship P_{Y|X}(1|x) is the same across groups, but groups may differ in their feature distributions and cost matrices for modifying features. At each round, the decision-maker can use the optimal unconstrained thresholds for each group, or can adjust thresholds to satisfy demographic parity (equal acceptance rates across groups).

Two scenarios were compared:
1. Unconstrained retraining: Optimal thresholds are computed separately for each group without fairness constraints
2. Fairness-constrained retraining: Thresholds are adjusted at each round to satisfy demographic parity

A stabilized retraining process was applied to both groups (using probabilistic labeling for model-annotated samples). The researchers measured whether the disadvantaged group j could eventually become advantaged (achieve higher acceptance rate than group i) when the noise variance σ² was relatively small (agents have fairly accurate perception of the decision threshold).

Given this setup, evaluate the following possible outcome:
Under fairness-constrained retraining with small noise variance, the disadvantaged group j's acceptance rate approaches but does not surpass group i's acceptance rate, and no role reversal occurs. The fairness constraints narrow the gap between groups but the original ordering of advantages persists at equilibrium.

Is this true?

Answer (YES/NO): YES